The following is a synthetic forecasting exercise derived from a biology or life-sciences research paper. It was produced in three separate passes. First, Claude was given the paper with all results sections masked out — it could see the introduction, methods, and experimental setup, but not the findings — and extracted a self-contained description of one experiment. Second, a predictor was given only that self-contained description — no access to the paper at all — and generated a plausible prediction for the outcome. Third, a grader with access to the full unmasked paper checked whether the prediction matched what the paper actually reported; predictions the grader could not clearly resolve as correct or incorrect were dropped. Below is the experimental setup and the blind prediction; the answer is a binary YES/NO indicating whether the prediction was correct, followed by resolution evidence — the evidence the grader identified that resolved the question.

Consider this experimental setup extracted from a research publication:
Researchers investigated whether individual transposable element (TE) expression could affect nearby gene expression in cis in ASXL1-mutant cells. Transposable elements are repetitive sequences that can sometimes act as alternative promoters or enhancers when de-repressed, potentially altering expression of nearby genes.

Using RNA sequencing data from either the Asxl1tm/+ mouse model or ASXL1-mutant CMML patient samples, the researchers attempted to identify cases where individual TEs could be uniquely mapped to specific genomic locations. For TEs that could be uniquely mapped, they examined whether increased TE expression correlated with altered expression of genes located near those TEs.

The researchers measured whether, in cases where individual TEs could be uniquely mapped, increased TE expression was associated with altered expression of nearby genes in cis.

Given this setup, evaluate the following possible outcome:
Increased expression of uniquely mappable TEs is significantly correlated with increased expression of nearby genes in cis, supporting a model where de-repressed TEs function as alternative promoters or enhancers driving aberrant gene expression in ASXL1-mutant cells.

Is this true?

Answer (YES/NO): NO